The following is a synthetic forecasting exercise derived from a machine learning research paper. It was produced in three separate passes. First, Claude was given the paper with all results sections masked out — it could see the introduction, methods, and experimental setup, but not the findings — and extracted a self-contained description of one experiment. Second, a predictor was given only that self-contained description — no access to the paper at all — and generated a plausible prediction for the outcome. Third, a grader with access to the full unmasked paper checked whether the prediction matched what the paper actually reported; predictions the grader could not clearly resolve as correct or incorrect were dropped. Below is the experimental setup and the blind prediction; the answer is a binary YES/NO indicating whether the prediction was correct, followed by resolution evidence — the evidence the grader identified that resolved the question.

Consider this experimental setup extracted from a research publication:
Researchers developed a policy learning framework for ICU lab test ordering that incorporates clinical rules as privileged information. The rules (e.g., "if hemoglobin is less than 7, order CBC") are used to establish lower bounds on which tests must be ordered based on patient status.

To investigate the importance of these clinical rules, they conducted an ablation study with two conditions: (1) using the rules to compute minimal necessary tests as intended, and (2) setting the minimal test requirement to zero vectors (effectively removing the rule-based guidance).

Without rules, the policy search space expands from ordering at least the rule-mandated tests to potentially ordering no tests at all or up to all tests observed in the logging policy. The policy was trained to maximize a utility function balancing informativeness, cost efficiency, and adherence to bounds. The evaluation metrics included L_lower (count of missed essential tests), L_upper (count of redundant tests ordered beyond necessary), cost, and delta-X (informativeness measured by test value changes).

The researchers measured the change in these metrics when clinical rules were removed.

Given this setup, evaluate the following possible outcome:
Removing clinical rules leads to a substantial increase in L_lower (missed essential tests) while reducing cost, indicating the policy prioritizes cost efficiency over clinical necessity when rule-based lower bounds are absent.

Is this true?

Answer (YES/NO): NO